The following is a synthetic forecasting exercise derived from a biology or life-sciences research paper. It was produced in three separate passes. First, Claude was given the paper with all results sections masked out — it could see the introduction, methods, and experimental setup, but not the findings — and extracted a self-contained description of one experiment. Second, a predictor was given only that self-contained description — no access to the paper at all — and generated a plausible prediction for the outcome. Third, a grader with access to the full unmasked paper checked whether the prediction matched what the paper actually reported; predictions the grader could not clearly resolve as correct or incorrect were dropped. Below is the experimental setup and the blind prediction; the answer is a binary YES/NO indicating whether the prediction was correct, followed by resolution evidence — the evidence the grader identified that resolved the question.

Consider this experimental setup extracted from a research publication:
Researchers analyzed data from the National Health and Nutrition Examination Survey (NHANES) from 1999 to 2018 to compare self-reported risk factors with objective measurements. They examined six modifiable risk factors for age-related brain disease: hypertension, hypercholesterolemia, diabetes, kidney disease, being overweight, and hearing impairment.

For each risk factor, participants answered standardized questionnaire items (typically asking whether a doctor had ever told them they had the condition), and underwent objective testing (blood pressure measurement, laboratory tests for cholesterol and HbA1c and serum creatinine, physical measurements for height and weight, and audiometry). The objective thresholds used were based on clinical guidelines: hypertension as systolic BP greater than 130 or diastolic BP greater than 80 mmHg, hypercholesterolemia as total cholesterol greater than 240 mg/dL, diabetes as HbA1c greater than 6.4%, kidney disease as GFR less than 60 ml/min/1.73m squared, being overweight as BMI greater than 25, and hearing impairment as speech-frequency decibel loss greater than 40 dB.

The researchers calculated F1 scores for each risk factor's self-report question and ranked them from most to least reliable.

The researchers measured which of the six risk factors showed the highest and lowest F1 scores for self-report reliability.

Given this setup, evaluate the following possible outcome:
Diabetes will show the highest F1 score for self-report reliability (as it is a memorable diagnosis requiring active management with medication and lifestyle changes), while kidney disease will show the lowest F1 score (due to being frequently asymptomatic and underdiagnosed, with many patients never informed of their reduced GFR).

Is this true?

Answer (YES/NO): NO